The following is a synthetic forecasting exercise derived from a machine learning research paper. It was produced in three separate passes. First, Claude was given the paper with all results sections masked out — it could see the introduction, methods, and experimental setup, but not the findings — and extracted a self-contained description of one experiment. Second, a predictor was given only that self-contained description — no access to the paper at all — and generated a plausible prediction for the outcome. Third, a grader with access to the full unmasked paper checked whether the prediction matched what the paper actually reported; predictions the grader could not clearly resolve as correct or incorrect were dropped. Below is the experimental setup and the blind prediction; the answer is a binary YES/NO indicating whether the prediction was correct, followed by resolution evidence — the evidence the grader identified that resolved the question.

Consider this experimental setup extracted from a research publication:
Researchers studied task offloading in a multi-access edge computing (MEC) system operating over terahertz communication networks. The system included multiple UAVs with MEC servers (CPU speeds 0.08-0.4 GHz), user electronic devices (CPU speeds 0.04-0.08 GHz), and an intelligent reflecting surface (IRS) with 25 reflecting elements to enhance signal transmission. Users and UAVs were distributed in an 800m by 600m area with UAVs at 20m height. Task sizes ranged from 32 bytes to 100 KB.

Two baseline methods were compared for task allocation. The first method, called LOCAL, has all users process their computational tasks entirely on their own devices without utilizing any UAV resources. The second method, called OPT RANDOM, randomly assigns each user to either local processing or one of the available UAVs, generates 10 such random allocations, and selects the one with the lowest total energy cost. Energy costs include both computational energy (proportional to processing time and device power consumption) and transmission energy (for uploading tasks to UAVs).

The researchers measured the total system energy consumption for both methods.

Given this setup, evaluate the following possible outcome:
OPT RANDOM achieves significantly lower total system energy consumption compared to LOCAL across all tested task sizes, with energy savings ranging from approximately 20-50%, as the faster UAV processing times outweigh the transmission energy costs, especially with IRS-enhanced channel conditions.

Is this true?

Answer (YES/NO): NO